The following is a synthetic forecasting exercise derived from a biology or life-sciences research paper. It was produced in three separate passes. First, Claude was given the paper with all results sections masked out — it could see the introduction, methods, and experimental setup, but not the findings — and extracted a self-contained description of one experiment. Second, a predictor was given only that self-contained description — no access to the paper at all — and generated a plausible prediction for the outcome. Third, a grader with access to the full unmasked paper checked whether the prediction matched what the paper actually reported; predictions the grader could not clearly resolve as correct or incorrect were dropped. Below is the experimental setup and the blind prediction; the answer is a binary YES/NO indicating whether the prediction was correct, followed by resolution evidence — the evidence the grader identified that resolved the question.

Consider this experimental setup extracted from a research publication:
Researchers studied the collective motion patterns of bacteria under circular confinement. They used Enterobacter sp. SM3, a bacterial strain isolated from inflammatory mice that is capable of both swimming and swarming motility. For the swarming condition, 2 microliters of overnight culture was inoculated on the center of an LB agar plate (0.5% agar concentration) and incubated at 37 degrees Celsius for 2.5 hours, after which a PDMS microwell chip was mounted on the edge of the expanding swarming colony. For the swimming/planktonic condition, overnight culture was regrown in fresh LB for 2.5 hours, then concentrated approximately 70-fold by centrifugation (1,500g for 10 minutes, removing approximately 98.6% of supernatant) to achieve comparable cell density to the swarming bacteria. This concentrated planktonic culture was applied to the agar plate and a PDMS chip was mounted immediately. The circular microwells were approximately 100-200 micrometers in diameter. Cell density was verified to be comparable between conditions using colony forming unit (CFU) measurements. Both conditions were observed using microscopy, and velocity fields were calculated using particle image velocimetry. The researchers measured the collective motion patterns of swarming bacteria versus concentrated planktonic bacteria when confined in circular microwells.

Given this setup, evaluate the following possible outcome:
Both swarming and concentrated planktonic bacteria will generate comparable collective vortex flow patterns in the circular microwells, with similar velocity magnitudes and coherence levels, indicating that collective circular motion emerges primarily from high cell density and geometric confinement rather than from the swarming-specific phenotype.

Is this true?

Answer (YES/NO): NO